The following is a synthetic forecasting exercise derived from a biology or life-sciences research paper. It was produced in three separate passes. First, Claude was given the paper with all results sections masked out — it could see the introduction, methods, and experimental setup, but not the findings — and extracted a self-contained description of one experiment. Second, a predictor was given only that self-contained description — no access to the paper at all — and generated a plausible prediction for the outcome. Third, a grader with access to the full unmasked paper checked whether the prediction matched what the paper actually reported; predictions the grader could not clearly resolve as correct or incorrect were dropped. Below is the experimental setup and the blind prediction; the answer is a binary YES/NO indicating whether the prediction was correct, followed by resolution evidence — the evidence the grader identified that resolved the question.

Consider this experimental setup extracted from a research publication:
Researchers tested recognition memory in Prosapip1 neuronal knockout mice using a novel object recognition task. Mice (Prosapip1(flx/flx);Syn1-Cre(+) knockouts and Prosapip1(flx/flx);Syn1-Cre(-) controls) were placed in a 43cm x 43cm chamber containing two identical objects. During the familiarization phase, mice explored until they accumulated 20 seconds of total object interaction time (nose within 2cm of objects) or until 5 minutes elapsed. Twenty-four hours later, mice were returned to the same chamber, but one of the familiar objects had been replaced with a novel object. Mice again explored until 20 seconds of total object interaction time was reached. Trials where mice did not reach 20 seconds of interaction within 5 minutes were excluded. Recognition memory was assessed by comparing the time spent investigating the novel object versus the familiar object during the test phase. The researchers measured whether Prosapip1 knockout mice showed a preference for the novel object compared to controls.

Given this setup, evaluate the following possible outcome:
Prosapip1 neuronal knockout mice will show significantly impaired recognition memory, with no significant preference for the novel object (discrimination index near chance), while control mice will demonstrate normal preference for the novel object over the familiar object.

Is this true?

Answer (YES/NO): YES